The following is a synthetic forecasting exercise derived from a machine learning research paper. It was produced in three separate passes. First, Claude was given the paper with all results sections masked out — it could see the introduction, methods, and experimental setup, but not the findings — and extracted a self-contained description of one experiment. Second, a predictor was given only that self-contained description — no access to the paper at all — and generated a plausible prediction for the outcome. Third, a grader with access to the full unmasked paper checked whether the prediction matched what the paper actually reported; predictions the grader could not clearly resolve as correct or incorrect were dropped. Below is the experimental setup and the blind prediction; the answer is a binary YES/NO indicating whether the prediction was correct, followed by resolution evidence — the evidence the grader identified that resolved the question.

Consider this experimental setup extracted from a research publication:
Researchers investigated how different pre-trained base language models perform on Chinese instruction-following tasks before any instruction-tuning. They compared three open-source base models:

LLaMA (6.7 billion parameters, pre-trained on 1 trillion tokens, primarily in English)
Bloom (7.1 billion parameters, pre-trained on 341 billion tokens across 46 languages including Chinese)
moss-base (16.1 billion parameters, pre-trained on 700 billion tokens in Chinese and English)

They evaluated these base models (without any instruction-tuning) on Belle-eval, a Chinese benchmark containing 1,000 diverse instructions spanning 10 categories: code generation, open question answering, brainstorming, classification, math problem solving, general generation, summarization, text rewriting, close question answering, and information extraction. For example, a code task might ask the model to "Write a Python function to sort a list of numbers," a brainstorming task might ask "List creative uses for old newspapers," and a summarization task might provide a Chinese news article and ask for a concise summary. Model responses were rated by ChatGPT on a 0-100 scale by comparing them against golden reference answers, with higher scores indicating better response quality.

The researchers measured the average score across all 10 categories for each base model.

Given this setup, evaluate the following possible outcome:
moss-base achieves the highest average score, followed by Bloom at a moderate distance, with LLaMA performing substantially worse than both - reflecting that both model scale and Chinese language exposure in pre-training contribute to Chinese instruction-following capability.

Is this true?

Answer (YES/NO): NO